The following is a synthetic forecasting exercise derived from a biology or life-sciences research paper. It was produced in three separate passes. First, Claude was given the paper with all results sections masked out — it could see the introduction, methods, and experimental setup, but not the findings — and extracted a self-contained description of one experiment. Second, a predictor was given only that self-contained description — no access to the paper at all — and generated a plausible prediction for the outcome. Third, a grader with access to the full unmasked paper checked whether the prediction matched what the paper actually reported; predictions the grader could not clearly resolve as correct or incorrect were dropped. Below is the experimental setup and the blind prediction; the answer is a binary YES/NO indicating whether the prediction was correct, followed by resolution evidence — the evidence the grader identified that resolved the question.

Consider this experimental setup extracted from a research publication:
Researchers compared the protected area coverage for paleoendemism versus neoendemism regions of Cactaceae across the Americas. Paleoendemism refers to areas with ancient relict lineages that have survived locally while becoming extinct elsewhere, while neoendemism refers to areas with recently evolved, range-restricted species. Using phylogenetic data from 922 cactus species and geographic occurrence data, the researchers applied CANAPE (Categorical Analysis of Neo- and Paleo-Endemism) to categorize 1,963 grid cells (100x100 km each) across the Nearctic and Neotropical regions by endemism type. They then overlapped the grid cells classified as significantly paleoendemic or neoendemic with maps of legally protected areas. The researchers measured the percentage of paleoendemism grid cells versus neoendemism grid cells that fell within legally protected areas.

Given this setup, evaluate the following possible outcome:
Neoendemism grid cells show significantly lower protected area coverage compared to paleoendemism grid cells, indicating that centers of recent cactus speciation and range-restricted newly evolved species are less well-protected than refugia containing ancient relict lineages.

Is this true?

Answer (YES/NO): NO